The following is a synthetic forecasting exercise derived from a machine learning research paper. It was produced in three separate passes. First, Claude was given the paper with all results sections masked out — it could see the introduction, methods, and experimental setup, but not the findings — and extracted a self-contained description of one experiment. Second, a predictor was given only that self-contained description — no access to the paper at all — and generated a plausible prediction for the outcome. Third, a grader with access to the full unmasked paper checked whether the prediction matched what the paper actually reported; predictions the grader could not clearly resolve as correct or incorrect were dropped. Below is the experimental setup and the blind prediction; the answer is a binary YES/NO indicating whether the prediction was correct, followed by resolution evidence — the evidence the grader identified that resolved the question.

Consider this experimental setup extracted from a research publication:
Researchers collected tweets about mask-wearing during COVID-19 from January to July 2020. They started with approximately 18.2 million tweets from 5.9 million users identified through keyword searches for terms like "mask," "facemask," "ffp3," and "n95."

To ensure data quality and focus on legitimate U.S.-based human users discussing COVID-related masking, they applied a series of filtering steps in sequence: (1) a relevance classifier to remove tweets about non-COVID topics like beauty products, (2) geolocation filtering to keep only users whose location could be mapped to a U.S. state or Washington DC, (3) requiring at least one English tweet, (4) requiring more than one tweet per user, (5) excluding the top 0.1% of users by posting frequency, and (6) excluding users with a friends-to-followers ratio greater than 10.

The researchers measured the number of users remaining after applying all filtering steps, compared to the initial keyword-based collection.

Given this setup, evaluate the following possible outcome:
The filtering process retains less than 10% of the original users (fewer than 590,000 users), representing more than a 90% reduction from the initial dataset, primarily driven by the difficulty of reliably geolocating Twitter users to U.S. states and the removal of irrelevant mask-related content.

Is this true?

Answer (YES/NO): NO